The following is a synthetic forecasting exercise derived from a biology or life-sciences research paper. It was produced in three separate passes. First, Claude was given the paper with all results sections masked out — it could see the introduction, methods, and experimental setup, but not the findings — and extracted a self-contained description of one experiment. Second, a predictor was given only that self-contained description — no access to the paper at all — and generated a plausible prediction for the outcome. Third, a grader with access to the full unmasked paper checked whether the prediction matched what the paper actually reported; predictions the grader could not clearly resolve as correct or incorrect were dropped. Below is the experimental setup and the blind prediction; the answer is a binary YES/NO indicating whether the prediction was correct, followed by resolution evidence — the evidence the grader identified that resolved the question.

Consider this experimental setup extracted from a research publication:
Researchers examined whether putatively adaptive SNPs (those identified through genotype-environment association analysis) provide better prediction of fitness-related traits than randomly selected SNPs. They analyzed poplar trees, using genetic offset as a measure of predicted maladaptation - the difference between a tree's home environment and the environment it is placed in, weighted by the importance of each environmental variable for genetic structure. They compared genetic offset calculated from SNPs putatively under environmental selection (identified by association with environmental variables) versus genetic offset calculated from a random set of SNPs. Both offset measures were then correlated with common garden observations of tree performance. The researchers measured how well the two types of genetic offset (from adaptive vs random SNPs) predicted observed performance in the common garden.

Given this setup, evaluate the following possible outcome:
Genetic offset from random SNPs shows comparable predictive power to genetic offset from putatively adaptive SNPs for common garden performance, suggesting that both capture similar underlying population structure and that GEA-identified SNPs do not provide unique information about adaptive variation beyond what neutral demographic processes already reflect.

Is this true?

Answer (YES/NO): YES